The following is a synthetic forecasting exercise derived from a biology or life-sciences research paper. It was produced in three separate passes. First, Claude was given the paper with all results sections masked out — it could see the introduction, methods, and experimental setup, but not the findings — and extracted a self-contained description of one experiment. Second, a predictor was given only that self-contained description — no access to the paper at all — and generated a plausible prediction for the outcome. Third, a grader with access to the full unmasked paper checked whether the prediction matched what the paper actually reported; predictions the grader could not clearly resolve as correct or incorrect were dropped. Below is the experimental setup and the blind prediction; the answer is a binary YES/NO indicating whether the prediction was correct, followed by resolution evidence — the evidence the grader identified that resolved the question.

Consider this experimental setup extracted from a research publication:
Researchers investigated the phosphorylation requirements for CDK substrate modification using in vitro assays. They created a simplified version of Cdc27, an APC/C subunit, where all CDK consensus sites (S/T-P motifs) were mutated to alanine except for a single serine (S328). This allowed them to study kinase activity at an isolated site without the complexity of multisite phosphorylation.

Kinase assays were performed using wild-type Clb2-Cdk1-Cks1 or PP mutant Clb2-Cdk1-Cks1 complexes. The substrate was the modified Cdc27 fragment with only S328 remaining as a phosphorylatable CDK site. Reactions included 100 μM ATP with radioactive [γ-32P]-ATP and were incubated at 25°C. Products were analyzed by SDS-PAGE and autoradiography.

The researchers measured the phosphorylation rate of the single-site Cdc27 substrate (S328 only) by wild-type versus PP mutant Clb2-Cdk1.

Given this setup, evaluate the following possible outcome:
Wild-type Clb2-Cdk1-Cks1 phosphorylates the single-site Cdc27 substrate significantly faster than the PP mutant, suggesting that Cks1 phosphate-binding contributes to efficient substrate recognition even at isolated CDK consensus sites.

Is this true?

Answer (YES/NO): NO